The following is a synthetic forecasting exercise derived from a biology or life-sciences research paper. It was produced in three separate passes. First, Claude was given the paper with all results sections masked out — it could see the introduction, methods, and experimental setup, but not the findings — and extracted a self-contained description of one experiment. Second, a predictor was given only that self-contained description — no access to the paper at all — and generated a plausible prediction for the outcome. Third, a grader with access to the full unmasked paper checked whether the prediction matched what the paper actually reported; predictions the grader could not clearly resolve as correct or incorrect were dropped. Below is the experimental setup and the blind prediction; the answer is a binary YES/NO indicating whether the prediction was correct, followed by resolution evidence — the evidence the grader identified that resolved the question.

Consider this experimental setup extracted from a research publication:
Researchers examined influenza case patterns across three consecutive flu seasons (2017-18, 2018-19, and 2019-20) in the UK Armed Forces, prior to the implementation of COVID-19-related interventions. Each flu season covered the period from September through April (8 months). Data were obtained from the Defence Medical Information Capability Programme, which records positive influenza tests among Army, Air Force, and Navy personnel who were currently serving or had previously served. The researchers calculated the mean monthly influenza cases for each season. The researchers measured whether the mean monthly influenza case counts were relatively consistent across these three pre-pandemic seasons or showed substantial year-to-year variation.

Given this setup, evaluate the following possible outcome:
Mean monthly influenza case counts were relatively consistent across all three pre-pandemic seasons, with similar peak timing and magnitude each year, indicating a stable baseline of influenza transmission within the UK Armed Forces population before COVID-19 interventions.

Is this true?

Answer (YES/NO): NO